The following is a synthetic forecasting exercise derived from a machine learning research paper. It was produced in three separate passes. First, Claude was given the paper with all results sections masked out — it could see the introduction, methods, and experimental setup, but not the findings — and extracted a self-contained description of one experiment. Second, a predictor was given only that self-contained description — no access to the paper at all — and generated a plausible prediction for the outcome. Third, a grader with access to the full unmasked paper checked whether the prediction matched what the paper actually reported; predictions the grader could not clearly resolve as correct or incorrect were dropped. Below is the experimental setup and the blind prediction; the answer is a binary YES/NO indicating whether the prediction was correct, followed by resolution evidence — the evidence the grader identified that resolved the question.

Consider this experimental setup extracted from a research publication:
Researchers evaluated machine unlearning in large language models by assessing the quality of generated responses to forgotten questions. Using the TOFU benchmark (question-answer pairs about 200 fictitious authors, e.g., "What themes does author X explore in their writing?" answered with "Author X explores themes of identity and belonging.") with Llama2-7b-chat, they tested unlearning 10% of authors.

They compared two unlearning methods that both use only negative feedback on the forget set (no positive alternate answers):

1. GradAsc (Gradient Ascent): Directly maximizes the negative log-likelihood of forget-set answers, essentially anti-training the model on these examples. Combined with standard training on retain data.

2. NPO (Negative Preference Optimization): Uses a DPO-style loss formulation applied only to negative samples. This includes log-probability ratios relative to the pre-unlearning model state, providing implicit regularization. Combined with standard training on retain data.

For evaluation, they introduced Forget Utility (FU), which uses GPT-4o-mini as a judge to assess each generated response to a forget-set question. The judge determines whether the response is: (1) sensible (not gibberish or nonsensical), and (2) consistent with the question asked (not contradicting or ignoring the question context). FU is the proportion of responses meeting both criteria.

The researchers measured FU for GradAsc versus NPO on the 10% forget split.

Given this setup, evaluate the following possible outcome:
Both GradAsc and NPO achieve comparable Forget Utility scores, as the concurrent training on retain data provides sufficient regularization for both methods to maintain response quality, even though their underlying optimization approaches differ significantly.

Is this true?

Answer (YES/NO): NO